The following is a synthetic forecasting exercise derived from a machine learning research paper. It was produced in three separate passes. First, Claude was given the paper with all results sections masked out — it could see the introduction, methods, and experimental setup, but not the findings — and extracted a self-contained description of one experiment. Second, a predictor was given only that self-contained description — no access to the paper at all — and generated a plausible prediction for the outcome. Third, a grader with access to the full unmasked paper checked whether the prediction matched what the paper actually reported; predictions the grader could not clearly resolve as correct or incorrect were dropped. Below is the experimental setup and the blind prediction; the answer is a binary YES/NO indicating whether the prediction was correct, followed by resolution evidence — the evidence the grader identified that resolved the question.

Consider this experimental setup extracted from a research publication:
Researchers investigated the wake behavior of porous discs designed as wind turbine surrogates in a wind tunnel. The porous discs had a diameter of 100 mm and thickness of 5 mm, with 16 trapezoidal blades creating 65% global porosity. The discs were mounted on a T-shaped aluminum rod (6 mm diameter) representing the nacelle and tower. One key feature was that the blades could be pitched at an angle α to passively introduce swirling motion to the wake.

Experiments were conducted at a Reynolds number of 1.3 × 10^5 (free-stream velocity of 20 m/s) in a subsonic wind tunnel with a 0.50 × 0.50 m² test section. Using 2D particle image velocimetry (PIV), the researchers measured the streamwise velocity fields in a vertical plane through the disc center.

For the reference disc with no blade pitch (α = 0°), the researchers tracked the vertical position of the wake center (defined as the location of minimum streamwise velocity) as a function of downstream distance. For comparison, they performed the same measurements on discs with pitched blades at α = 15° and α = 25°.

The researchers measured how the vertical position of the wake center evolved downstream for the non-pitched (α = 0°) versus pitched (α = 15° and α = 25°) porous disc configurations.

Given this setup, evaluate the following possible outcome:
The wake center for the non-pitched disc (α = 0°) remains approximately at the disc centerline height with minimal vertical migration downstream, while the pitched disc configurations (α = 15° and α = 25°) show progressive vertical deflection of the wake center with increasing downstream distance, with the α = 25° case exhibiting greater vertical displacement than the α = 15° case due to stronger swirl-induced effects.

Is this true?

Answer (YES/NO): NO